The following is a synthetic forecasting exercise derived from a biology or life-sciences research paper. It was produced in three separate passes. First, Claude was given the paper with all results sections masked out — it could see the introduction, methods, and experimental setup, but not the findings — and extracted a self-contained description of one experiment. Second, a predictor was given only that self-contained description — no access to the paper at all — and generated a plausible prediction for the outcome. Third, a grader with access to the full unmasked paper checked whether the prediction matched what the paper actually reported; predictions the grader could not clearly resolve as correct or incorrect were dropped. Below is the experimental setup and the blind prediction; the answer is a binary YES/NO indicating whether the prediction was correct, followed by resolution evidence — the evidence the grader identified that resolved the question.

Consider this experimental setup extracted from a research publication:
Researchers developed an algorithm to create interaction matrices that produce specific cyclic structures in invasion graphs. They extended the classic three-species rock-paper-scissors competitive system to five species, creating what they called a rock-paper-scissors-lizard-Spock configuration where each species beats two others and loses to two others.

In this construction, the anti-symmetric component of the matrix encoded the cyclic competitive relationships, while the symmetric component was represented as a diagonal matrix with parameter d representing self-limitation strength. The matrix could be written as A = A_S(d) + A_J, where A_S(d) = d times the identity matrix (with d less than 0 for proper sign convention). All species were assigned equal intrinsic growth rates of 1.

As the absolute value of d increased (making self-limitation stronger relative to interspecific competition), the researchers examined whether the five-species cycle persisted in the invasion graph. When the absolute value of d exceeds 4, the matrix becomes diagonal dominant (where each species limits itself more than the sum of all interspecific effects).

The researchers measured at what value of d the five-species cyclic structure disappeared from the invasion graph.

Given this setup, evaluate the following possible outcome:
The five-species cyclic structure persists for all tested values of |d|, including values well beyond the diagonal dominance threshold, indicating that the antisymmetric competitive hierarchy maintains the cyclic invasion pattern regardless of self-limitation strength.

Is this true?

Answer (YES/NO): NO